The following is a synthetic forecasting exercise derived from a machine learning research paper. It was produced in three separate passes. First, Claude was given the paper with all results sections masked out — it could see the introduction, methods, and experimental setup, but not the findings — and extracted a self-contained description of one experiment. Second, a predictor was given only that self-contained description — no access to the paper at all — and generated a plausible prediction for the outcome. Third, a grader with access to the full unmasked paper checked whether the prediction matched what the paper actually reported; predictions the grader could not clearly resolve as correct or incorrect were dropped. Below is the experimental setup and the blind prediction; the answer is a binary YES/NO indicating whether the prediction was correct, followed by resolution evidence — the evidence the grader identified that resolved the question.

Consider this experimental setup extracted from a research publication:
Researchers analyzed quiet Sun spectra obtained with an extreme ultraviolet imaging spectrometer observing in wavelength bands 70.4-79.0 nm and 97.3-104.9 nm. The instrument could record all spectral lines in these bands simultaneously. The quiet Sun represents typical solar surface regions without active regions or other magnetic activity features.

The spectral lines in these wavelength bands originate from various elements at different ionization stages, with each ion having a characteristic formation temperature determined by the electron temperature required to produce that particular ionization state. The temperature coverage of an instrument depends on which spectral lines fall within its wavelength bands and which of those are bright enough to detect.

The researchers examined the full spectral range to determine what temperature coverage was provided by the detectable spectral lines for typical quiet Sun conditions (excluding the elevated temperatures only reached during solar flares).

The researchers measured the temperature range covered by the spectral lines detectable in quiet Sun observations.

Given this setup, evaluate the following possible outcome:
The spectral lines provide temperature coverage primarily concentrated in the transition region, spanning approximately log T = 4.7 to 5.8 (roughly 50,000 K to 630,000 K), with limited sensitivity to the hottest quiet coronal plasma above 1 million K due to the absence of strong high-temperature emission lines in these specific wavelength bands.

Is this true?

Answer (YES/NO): NO